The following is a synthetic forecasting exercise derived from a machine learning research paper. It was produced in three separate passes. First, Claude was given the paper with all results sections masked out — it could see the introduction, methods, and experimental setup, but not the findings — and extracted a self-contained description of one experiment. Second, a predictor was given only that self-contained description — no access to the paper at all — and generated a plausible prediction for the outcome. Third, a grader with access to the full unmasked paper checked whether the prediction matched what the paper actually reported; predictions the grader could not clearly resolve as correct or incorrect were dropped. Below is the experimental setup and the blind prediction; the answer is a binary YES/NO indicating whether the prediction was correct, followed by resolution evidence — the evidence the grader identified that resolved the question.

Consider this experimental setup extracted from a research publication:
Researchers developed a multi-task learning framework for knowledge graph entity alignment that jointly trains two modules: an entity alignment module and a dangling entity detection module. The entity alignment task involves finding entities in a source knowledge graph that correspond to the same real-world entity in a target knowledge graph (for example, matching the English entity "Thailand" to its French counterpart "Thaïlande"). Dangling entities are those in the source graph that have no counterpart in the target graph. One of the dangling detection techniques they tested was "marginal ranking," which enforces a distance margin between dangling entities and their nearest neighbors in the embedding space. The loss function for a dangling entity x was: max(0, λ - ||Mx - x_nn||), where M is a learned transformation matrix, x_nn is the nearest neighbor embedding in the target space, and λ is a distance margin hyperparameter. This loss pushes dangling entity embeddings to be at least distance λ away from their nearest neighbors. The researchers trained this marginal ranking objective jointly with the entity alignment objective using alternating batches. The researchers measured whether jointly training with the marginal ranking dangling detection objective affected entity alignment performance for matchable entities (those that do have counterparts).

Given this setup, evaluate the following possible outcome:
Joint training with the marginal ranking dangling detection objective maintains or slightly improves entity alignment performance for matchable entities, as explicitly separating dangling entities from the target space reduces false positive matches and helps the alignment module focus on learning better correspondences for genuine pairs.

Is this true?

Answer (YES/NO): YES